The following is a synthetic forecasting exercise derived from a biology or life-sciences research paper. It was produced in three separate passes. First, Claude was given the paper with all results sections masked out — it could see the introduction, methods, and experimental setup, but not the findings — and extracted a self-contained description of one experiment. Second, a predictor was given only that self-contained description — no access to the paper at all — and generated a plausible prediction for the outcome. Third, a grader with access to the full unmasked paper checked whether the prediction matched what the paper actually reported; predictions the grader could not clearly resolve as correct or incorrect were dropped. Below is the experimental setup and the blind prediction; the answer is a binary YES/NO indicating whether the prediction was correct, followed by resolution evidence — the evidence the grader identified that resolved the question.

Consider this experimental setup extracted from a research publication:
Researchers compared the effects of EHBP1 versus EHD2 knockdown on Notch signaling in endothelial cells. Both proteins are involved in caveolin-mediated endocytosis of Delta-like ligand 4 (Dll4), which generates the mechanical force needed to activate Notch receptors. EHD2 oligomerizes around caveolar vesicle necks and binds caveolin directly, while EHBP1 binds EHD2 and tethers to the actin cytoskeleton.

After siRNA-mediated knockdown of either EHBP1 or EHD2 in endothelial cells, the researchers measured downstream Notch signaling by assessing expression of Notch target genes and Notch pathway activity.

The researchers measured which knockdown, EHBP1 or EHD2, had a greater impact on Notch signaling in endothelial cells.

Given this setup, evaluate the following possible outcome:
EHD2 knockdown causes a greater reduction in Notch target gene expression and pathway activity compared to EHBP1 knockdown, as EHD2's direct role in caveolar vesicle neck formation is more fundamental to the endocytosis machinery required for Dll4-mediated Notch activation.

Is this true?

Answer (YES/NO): NO